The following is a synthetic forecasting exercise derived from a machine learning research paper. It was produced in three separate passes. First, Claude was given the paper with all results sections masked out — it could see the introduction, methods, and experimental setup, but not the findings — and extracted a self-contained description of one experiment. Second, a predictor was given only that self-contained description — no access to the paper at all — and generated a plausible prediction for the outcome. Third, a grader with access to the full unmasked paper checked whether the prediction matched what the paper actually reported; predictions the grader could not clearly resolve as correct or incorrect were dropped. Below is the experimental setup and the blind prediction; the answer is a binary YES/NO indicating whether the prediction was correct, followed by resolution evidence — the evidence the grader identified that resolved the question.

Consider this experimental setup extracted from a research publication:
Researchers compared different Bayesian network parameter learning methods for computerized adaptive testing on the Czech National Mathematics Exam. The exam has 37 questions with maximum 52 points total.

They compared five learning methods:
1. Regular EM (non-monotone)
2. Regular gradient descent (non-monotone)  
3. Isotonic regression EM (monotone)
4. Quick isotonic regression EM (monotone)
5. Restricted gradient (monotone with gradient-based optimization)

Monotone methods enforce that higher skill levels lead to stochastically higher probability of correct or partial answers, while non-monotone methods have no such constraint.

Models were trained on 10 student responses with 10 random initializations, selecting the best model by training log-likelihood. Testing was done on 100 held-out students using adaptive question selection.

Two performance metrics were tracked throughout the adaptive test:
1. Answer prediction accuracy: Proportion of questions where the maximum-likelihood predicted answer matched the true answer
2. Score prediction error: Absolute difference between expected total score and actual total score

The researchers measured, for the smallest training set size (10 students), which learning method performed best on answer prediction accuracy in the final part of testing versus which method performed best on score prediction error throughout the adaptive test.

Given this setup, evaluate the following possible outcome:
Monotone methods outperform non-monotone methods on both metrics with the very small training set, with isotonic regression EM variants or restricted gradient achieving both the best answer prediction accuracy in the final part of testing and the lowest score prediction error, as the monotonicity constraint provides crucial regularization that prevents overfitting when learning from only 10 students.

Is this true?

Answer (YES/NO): NO